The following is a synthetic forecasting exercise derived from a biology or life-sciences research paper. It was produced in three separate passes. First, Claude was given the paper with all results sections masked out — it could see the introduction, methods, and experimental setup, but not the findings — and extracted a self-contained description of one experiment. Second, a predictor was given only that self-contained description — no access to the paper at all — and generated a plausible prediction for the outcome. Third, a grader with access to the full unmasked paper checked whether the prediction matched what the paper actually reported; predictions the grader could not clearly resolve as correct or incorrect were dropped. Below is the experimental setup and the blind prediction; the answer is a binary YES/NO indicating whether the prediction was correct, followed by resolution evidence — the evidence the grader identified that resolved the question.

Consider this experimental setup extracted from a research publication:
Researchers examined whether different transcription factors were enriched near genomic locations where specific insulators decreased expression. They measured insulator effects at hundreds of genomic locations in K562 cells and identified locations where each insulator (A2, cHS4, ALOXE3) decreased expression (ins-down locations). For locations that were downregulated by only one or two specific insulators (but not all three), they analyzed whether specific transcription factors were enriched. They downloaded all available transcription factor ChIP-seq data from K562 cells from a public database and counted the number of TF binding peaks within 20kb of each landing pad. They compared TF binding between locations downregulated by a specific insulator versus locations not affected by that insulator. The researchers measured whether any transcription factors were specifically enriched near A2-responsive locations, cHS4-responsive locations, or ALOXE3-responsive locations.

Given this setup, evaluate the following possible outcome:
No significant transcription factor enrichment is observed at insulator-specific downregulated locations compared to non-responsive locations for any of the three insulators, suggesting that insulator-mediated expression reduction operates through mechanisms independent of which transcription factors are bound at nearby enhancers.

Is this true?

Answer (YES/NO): NO